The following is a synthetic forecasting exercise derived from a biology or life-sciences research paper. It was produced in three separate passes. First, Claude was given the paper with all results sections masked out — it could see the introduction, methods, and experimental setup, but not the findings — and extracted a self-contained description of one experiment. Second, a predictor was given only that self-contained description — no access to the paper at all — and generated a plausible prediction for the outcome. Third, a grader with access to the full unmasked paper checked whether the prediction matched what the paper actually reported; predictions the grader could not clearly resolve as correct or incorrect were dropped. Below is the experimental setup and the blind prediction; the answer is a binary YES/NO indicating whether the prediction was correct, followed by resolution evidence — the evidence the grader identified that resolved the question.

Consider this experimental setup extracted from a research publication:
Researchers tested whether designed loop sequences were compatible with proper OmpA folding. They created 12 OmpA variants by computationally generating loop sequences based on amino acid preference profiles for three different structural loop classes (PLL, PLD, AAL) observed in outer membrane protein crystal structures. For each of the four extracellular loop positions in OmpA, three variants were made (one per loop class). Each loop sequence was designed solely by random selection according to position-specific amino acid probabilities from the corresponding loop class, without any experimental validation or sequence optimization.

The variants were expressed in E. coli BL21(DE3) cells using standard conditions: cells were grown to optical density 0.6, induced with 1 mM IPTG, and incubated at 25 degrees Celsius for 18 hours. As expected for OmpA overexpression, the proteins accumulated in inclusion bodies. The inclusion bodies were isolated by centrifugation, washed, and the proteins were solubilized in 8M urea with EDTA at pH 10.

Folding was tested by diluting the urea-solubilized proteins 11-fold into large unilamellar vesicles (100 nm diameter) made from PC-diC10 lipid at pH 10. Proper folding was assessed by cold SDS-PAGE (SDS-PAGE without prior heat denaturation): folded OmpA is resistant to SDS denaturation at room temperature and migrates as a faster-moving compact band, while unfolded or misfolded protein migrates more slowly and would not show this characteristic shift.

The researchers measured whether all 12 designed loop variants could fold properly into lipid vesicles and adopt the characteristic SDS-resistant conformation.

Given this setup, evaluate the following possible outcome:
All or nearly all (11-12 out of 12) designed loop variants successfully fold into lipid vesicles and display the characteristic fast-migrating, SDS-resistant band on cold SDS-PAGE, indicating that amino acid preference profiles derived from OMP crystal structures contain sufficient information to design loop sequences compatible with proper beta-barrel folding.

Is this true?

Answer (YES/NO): YES